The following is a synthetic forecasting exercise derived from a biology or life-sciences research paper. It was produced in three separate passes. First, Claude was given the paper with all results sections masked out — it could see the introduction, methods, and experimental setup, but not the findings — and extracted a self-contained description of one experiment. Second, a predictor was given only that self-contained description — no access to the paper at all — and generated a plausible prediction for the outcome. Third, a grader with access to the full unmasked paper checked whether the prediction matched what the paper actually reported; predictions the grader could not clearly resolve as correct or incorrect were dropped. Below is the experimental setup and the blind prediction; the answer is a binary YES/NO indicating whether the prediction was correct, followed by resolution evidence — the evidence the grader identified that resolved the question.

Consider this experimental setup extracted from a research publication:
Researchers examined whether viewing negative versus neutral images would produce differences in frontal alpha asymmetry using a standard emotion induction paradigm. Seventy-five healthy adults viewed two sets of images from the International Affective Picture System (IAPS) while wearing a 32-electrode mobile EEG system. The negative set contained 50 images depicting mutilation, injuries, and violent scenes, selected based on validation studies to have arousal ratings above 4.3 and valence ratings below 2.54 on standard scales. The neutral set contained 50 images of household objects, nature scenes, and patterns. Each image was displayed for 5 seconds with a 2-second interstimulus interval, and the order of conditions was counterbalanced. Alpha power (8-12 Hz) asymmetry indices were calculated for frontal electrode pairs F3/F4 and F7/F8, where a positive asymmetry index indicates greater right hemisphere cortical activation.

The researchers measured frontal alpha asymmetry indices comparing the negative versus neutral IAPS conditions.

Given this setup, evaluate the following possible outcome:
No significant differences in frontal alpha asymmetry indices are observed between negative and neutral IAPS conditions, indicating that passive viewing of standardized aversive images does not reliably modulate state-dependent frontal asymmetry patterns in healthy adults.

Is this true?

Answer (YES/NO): YES